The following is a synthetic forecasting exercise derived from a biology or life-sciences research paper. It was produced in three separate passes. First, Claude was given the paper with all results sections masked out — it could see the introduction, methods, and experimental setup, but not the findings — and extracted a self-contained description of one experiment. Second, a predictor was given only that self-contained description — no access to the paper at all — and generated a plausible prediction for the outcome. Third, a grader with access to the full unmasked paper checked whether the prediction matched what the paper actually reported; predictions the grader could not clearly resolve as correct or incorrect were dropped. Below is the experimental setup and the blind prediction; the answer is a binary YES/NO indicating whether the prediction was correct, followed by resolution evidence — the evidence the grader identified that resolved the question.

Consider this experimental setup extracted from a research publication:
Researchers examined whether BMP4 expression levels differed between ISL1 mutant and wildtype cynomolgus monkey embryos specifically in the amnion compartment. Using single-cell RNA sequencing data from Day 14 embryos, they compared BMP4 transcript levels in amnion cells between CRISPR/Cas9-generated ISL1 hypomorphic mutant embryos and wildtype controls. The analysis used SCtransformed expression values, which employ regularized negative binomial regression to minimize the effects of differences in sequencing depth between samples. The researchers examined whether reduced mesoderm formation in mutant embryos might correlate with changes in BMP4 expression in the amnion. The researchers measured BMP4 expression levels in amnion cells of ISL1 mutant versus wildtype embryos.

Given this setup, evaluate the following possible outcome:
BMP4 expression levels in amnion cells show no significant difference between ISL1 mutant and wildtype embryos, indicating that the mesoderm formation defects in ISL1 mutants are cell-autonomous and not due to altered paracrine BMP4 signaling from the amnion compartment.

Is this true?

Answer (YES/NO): NO